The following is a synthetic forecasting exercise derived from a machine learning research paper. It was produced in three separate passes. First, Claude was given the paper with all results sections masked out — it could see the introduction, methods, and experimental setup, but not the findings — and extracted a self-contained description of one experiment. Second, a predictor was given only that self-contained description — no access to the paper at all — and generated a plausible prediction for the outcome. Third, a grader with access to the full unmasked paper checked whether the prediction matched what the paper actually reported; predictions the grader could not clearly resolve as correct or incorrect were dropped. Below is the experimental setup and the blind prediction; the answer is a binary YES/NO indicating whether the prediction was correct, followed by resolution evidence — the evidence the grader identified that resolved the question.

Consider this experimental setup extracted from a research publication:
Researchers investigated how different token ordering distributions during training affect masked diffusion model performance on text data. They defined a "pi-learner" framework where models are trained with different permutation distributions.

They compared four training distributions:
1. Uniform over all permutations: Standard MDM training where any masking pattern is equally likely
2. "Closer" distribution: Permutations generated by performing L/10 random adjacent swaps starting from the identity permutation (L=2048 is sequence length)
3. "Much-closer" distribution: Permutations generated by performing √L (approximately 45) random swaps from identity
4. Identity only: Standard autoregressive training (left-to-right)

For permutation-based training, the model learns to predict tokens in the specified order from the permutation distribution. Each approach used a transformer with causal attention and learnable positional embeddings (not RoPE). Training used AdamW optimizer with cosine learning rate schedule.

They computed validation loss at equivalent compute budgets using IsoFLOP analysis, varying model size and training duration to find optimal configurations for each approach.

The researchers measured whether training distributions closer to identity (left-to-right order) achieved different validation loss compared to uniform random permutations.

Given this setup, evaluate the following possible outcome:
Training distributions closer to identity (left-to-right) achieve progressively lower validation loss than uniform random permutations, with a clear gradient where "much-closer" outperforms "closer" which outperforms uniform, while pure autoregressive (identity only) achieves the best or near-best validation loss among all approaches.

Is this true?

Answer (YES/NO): YES